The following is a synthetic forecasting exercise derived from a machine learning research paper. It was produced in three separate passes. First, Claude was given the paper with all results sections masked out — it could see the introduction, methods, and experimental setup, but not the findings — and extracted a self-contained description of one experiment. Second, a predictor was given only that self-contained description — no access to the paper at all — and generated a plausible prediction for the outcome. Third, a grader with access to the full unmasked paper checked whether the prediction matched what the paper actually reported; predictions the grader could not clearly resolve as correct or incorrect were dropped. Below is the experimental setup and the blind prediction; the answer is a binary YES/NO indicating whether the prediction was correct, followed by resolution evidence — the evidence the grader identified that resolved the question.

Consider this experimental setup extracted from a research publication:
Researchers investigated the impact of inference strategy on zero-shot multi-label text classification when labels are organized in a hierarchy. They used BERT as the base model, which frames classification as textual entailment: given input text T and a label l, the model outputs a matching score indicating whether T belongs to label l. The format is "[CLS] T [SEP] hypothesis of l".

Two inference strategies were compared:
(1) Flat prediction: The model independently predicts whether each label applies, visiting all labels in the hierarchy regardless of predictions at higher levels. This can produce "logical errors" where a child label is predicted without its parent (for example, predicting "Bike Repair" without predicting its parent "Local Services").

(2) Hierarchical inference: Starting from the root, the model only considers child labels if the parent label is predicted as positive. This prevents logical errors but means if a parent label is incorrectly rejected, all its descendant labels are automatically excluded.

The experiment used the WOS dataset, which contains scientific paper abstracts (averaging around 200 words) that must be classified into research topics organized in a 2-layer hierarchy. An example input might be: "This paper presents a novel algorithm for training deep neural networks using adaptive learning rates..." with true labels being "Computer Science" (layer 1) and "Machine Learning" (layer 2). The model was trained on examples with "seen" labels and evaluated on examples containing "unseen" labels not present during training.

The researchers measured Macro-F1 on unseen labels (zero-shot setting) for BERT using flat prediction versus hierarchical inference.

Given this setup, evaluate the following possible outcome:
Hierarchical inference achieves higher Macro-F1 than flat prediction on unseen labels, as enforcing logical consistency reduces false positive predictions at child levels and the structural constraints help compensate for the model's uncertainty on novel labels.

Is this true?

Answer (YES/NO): NO